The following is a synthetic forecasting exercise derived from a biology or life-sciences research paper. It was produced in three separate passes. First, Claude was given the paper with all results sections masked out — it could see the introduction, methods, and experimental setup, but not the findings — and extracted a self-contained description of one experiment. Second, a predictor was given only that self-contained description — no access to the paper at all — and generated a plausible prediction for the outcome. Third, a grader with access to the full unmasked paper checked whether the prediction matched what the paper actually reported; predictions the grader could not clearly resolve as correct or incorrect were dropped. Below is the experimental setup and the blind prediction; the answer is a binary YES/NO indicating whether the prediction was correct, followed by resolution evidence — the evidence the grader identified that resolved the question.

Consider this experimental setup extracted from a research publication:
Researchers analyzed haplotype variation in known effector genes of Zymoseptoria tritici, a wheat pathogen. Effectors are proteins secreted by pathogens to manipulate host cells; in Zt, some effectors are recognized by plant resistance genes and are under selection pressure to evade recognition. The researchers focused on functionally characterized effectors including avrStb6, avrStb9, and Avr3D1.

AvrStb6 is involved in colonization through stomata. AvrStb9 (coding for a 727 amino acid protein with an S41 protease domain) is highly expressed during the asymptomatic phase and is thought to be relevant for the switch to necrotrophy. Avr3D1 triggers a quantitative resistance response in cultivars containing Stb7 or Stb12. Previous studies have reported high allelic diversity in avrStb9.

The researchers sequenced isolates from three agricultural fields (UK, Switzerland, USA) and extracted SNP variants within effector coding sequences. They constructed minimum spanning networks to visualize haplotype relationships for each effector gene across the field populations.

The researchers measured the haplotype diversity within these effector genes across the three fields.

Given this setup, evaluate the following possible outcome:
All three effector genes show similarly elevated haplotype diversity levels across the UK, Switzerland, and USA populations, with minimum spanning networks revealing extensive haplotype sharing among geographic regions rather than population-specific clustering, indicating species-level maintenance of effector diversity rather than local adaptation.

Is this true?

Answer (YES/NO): NO